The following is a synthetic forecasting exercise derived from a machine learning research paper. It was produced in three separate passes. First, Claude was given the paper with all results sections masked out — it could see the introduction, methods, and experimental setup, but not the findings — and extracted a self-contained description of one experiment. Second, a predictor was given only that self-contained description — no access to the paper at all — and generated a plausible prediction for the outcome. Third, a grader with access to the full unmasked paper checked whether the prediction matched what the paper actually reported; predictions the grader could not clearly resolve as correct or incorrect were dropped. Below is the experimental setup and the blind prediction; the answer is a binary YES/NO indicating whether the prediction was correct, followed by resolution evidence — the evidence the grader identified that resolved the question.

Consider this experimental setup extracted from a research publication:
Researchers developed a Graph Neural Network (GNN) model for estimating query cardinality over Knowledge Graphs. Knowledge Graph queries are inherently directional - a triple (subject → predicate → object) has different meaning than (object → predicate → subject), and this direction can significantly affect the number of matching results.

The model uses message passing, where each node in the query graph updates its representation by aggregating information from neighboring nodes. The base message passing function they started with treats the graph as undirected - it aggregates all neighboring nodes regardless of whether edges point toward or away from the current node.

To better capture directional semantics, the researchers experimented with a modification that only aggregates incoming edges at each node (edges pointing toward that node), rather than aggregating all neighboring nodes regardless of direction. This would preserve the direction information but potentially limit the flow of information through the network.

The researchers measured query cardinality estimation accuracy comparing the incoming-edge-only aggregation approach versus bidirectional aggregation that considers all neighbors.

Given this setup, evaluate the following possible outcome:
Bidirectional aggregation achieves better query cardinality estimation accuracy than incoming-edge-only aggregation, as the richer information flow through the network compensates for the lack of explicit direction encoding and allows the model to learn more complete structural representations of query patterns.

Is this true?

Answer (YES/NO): YES